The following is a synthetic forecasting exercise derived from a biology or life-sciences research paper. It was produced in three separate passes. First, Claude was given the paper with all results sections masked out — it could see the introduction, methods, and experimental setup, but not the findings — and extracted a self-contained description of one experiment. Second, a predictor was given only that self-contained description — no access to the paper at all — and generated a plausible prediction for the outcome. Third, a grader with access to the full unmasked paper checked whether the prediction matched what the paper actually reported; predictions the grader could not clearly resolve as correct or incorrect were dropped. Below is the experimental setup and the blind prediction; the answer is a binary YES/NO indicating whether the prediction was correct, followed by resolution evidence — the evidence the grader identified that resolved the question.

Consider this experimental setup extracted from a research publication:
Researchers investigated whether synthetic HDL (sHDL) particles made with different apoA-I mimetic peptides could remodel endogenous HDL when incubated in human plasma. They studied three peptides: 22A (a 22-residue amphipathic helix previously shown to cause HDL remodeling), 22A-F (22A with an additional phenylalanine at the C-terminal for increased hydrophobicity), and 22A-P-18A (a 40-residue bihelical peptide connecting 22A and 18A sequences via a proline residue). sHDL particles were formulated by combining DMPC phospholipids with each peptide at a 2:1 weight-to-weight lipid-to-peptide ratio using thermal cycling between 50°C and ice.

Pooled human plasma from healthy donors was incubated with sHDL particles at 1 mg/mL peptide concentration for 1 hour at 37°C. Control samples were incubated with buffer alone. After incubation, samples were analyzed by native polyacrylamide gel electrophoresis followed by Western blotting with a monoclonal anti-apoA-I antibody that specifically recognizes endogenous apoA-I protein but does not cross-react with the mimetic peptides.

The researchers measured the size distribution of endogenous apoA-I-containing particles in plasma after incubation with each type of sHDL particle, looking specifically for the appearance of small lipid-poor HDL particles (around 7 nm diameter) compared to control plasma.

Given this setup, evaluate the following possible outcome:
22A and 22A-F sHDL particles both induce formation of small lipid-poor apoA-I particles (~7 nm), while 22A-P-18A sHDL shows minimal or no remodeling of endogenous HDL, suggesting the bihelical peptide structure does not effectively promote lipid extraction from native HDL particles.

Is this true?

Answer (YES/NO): NO